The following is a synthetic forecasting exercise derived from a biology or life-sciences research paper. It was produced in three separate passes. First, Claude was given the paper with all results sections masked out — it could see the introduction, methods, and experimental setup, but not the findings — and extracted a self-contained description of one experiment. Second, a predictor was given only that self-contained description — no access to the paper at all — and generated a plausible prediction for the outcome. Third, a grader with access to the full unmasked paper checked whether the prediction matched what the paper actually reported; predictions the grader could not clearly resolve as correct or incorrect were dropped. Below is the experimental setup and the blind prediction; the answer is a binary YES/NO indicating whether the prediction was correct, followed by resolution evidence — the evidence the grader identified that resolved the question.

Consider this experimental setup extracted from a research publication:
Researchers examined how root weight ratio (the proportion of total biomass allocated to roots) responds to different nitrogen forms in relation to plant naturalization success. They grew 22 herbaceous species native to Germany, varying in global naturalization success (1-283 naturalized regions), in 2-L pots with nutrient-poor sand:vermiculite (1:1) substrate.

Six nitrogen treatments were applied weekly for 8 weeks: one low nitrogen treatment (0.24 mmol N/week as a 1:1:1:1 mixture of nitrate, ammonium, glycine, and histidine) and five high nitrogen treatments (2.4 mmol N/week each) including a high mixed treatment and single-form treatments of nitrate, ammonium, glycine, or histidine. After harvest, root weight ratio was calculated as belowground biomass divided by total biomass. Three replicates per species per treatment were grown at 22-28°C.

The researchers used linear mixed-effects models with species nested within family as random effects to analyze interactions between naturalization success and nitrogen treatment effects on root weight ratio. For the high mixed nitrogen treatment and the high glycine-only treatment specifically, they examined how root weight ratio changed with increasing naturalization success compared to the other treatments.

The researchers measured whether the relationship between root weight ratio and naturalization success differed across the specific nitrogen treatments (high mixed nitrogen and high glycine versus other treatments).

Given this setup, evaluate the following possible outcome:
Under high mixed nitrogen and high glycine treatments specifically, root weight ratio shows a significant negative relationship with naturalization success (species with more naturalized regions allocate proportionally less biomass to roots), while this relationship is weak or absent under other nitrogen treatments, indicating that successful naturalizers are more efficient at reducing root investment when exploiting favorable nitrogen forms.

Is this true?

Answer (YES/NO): NO